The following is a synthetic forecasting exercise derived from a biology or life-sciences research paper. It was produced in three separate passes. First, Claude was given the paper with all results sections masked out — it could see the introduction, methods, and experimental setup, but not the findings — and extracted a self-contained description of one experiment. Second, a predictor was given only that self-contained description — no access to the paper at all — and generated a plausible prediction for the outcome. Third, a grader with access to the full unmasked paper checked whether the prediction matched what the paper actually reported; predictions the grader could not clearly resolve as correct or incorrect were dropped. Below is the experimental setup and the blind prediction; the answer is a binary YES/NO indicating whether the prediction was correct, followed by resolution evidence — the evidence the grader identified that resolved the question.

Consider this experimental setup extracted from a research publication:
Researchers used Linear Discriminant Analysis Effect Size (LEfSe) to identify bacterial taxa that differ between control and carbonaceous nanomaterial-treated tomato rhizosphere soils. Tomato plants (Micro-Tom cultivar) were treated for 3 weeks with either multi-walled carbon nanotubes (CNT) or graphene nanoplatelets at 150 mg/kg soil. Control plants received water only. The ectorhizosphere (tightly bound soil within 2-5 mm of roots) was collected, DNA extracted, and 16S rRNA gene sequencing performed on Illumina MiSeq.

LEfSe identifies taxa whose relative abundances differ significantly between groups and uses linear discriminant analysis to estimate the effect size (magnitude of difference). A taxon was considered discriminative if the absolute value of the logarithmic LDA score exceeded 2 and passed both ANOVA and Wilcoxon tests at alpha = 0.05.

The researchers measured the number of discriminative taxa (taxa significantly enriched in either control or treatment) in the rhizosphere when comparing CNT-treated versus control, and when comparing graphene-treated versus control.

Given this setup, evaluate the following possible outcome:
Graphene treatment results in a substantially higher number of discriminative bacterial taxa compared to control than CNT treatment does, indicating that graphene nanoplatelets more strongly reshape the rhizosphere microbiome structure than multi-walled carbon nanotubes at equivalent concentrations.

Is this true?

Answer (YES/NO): NO